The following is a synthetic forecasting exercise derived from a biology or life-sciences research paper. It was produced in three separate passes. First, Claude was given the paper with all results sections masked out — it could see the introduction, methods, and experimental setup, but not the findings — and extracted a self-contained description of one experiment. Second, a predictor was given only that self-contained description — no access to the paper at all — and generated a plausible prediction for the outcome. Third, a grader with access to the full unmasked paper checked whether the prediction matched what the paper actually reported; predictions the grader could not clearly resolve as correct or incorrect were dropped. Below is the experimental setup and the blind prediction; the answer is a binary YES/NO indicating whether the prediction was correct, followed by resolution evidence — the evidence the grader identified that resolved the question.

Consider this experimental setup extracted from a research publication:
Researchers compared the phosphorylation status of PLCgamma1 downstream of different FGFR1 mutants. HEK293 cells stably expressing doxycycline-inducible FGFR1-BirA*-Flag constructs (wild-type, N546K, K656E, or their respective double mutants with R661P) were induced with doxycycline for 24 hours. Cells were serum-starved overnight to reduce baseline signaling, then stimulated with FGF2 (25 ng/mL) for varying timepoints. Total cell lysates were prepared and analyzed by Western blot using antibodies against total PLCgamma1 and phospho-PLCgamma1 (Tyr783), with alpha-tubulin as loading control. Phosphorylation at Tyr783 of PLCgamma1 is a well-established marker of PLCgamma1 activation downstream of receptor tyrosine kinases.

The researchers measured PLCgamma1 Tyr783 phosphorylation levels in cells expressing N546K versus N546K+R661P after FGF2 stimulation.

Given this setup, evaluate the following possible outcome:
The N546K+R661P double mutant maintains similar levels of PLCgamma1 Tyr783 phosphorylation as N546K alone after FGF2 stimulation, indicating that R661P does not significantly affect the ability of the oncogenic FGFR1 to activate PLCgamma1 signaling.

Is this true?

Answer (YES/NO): NO